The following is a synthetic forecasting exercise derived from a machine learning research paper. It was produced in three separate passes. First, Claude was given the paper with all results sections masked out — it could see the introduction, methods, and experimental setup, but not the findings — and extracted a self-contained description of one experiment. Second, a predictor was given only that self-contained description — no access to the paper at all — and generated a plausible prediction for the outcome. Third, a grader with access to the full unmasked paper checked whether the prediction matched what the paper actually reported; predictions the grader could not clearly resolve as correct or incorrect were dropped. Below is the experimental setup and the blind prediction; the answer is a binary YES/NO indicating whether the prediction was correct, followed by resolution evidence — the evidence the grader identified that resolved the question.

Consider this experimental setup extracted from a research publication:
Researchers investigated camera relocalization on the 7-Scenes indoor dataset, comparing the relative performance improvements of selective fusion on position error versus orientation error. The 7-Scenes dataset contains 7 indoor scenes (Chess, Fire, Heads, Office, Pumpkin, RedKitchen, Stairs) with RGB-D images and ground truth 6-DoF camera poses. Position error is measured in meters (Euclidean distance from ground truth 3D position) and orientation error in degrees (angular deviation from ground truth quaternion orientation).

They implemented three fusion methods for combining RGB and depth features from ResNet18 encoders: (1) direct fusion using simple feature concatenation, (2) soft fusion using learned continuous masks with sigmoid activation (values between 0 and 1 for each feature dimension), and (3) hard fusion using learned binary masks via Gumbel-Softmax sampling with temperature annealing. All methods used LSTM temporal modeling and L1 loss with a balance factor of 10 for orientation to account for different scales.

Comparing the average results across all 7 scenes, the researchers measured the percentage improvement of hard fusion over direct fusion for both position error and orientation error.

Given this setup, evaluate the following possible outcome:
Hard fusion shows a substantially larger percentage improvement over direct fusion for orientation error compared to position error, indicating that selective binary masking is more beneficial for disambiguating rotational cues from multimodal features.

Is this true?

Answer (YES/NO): NO